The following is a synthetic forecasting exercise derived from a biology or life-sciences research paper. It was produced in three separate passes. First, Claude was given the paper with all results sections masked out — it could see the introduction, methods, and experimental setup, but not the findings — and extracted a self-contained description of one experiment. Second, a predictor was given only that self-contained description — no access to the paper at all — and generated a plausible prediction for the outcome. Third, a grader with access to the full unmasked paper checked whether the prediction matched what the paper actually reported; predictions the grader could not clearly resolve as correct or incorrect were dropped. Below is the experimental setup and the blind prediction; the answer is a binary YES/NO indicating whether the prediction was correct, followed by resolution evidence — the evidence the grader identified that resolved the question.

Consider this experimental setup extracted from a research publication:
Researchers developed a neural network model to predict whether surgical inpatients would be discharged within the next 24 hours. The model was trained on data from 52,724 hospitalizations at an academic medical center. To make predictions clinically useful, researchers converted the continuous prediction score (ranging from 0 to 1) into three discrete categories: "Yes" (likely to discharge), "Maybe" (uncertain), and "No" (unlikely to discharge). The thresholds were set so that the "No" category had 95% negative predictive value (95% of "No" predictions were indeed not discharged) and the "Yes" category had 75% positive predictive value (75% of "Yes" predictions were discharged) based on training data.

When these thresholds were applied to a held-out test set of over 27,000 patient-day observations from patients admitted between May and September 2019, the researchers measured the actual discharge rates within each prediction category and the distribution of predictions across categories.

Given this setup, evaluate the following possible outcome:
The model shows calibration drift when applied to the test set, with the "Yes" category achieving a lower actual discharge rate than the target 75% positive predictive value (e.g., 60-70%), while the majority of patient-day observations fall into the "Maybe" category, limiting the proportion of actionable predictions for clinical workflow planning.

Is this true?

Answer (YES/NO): NO